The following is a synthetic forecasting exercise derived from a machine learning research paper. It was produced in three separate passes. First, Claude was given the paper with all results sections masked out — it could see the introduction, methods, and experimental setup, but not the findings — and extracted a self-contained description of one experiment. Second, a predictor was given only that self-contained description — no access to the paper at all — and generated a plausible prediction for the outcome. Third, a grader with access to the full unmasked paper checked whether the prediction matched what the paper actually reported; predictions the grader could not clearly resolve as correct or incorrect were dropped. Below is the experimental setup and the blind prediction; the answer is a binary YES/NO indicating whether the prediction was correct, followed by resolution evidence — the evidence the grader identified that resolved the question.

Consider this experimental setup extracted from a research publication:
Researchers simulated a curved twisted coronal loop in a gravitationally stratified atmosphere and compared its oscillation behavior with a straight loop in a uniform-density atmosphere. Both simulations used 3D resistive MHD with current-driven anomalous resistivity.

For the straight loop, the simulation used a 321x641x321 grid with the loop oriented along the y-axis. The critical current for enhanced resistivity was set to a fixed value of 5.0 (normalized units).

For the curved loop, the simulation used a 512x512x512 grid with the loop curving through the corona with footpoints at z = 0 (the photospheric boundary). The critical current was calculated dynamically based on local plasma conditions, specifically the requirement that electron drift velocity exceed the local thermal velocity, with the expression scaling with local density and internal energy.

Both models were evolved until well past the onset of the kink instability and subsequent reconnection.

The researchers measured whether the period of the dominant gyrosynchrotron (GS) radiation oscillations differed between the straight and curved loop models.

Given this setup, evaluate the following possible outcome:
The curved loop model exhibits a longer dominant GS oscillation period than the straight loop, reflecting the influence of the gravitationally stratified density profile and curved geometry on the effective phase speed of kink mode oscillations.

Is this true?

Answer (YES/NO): NO